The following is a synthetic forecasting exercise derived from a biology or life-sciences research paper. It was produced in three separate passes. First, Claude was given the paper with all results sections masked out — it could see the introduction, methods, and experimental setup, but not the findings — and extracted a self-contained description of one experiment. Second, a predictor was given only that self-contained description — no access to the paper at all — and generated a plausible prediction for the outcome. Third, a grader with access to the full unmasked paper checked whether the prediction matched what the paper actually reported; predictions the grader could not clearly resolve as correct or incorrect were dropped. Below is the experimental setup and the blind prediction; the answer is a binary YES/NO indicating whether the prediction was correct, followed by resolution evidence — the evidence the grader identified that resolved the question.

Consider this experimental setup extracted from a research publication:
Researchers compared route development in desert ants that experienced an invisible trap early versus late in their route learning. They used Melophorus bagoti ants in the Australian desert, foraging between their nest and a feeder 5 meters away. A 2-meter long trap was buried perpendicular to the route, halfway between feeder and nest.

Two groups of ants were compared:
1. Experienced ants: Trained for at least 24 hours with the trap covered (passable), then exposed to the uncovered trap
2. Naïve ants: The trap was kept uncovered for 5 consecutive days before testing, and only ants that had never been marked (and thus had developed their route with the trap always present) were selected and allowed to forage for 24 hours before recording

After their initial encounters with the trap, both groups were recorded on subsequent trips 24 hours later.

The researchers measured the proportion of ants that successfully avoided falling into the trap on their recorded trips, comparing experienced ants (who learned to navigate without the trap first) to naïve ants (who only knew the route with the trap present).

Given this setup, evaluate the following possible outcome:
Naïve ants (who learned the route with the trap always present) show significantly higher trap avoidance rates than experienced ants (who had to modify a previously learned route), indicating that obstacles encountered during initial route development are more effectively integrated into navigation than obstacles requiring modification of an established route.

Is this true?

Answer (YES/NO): NO